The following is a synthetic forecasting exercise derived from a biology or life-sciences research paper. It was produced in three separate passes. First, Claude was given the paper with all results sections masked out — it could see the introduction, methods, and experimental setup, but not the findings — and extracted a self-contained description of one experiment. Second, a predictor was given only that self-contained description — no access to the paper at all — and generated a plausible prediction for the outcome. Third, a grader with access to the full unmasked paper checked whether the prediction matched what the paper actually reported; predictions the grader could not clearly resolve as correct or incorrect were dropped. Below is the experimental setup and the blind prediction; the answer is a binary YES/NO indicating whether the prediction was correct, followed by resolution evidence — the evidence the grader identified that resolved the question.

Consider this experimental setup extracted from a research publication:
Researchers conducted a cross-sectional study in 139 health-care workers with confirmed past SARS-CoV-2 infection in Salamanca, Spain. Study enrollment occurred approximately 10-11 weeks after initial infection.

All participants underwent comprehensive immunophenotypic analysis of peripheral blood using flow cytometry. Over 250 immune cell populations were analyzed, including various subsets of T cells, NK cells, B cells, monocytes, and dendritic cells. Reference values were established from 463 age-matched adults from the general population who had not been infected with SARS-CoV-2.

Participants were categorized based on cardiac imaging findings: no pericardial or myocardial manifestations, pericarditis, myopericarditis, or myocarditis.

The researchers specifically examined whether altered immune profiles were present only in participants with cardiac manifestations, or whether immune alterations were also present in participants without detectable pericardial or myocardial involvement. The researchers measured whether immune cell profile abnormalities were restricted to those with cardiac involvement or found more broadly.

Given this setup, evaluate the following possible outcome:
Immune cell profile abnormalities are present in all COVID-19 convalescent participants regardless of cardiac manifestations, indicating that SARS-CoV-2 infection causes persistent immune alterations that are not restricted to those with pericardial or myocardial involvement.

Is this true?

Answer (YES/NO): YES